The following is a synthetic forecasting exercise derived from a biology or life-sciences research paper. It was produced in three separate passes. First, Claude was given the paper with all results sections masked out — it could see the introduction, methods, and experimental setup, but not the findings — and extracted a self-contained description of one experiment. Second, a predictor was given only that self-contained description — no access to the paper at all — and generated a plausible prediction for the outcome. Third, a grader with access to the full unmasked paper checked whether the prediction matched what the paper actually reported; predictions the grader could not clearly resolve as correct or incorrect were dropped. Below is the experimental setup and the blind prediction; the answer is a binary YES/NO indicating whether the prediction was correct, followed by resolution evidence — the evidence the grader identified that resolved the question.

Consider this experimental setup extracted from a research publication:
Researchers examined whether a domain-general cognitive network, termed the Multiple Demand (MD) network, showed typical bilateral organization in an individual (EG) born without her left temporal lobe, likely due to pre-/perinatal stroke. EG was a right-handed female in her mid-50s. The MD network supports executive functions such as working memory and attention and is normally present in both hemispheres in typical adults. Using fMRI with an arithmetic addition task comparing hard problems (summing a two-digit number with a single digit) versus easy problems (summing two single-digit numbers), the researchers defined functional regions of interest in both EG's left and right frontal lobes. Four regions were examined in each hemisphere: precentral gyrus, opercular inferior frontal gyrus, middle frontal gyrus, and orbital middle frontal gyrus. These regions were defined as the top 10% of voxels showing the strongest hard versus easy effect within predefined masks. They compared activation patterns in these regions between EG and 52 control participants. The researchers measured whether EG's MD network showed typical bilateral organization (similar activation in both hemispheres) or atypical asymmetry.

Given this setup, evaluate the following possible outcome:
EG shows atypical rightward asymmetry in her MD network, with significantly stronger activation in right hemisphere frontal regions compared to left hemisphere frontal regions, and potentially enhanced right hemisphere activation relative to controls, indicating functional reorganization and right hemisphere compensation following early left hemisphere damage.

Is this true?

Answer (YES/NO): NO